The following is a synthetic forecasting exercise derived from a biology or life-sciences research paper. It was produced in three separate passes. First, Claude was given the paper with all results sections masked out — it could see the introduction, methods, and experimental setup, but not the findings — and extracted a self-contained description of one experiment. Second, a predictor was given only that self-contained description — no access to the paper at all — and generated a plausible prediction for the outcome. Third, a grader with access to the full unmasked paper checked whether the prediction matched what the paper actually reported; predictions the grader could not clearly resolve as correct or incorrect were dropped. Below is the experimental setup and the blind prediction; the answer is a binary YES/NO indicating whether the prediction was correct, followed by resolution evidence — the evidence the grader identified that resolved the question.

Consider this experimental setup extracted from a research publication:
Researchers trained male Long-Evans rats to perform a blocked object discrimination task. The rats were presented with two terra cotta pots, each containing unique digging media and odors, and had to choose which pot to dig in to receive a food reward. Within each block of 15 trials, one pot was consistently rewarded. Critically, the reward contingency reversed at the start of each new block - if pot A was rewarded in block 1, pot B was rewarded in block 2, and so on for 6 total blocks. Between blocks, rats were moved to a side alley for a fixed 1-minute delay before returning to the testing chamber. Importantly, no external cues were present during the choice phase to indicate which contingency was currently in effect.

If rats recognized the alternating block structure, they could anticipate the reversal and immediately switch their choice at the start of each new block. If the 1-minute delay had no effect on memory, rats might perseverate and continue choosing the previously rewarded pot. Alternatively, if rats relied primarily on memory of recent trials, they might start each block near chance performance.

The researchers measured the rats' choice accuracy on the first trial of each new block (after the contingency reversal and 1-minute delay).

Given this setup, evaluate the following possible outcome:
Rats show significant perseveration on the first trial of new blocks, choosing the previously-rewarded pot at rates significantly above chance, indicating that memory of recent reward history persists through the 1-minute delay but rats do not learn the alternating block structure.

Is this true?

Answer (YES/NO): NO